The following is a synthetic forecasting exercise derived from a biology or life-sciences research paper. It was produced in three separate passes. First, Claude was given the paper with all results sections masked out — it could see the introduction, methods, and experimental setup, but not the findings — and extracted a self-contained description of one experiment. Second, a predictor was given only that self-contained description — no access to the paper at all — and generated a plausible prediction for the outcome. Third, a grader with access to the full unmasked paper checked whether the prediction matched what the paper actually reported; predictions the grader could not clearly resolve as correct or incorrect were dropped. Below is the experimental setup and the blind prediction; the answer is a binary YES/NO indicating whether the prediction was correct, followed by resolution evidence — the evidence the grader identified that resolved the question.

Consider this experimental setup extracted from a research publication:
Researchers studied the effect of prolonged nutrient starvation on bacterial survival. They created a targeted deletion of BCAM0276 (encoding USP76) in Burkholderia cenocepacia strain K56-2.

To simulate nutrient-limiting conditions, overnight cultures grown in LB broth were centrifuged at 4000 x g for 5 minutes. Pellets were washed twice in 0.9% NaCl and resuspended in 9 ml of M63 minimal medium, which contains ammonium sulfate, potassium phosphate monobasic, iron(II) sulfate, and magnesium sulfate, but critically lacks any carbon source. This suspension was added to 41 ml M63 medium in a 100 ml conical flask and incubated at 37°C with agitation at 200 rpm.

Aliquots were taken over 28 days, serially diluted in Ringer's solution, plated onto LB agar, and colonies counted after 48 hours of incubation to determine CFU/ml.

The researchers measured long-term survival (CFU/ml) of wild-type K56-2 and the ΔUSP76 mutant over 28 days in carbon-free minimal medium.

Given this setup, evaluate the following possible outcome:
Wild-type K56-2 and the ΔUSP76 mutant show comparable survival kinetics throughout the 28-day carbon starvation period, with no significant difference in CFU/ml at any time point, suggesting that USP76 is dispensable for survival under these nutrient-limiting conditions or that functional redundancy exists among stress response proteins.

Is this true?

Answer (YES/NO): NO